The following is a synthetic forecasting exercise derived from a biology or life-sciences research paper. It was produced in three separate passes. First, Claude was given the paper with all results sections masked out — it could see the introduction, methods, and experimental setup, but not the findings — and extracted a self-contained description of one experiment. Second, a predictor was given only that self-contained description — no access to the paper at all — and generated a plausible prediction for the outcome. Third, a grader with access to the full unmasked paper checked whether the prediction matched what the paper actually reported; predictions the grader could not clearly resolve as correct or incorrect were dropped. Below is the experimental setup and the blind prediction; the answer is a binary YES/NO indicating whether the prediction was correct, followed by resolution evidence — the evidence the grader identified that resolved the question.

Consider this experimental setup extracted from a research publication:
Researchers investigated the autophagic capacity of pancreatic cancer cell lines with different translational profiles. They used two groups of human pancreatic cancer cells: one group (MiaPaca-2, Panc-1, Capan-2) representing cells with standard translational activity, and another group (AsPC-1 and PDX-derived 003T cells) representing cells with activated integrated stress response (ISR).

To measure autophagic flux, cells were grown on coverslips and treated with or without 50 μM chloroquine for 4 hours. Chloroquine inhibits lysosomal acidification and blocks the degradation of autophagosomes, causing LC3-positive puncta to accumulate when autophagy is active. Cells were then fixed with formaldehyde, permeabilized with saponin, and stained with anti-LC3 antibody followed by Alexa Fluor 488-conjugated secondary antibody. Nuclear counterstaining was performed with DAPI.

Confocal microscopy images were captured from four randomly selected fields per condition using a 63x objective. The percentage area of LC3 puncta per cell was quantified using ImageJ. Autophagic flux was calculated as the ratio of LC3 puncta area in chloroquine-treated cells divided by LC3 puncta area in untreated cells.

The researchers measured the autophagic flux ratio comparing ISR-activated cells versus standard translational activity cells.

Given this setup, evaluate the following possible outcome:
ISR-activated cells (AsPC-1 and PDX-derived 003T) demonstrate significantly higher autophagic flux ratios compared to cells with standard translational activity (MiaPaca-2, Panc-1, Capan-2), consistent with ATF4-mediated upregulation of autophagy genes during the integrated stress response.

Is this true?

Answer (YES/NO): NO